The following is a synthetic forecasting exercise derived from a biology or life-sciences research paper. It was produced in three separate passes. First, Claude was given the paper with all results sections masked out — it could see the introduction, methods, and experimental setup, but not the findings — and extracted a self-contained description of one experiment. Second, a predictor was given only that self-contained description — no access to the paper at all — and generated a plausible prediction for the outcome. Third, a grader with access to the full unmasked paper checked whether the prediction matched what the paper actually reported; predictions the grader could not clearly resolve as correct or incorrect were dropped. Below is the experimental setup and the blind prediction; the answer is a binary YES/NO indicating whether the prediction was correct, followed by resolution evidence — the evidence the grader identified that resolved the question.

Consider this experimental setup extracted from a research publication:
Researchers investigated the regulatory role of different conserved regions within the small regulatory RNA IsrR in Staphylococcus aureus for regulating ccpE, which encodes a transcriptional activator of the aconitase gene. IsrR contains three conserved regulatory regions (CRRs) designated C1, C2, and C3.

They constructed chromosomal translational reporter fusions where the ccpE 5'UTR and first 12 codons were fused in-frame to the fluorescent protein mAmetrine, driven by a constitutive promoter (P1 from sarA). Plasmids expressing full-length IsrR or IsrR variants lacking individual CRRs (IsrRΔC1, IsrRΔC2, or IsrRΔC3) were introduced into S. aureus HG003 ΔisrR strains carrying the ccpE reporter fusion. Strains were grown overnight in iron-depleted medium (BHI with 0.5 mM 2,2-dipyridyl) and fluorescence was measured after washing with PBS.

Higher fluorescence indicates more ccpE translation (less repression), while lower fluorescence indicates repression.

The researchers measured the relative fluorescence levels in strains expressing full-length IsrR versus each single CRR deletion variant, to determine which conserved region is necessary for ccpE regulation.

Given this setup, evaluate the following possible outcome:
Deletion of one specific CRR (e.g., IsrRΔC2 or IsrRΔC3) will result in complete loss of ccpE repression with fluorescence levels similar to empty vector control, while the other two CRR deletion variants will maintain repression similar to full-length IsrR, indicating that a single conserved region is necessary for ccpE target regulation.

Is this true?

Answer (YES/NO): NO